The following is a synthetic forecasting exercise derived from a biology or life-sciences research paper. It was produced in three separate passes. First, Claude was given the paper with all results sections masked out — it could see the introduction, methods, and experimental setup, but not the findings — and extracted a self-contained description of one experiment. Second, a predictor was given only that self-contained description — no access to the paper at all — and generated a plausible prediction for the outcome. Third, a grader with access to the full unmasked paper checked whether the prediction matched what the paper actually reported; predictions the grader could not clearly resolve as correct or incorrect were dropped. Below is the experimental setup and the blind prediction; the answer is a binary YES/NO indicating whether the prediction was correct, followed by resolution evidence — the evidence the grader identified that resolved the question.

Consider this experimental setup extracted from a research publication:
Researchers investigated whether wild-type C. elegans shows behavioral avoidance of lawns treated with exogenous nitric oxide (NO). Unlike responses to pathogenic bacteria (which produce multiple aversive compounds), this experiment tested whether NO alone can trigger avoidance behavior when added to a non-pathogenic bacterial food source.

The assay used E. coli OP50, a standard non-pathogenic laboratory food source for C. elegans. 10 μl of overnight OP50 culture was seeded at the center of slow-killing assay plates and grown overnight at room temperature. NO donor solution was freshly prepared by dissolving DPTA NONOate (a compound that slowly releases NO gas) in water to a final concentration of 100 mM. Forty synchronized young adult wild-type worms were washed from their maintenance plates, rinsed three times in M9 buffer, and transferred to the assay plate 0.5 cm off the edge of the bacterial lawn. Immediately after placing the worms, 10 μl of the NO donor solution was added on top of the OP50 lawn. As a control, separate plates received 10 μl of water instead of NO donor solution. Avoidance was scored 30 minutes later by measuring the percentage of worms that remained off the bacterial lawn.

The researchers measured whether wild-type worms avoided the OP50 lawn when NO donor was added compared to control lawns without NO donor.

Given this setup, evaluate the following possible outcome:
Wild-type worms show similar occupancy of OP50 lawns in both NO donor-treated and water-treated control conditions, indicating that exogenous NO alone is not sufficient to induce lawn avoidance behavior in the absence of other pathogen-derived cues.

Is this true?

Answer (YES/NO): NO